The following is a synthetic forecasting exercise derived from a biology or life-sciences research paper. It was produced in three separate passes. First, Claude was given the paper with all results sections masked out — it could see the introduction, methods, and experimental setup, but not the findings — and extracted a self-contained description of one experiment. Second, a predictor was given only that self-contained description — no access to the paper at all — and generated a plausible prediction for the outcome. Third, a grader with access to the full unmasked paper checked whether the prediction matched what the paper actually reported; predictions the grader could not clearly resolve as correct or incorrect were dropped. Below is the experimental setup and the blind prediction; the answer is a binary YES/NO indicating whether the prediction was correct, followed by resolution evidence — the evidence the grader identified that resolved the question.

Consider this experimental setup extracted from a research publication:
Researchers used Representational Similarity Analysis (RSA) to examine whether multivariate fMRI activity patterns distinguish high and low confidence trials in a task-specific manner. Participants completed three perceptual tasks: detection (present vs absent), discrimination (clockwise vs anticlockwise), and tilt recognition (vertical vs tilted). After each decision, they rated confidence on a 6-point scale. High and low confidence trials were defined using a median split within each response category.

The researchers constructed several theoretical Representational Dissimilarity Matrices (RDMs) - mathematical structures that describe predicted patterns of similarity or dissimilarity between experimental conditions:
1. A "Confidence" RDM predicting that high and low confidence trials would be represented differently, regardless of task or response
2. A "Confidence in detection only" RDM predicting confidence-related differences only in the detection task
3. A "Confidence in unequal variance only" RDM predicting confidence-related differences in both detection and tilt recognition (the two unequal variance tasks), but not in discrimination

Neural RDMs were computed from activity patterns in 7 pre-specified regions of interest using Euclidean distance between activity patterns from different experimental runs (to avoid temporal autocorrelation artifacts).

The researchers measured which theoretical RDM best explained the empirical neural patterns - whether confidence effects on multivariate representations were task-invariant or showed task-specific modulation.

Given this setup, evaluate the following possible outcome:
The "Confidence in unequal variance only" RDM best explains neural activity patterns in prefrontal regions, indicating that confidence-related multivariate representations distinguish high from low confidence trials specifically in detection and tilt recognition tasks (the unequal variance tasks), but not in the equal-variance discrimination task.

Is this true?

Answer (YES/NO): NO